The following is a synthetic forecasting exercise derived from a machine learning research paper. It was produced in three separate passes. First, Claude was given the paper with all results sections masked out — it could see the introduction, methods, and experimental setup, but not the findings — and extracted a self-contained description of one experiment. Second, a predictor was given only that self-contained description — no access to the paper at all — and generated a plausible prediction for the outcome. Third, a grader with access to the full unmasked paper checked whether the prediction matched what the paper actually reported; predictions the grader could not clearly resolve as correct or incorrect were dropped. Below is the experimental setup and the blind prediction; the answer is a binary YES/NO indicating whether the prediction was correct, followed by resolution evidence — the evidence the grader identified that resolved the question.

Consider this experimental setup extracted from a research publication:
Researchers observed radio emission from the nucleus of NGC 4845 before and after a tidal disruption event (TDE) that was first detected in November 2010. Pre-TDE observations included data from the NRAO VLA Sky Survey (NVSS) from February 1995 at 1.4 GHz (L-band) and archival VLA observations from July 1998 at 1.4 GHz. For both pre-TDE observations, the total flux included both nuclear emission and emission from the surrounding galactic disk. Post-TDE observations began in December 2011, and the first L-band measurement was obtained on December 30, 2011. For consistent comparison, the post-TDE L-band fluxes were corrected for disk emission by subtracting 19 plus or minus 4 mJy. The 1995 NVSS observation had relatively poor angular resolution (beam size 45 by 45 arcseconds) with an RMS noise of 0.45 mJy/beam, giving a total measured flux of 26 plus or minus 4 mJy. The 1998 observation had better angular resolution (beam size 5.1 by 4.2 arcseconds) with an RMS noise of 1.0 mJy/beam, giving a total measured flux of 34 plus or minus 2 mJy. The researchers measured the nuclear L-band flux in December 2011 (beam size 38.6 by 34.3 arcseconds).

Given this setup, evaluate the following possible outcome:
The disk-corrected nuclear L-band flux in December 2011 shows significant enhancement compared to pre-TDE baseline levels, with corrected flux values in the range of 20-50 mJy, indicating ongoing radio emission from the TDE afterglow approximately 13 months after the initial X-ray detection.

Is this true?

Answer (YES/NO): NO